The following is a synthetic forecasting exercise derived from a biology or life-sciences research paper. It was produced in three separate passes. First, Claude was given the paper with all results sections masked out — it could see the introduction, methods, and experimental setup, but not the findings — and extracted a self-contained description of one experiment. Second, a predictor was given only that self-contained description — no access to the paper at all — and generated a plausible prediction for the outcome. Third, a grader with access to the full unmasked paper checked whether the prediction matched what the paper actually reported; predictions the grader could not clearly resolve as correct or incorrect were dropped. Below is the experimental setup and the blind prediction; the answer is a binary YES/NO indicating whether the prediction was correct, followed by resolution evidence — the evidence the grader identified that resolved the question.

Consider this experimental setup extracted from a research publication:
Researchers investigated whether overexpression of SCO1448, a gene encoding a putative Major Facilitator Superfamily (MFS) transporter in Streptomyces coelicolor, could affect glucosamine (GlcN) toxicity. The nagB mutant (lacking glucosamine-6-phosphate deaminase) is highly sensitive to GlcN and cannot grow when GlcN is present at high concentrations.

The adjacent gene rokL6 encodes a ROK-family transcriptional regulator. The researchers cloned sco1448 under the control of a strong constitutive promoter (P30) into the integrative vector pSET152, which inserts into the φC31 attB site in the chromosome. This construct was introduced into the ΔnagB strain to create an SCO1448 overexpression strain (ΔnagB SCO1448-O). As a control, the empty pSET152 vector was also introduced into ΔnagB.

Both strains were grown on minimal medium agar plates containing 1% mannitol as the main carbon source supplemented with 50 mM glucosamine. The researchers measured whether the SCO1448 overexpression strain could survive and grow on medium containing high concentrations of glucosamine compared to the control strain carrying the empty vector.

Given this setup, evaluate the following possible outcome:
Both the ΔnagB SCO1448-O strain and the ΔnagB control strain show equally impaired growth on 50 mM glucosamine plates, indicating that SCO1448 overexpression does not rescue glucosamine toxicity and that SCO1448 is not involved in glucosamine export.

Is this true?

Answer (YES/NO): NO